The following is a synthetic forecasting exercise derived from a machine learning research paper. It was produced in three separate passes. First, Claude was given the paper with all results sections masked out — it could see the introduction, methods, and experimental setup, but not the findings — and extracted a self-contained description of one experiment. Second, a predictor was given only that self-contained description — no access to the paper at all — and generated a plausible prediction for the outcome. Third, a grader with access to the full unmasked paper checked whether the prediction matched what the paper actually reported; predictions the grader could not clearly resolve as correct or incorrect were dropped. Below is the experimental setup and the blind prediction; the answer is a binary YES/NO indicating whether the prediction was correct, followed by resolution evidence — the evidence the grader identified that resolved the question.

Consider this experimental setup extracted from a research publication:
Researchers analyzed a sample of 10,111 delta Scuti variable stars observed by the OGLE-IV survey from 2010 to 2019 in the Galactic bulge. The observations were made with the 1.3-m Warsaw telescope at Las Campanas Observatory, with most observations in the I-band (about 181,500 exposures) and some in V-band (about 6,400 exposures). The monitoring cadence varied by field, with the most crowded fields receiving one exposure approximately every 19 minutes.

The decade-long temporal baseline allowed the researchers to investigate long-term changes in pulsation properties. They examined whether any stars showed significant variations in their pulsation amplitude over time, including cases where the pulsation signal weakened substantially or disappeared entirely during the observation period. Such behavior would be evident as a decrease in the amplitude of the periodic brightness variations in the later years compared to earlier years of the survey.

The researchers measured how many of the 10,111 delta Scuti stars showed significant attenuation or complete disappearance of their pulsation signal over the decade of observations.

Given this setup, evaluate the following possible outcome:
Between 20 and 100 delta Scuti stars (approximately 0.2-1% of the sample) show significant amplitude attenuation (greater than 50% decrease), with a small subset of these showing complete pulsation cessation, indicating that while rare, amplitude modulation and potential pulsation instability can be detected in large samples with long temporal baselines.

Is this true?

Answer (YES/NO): NO